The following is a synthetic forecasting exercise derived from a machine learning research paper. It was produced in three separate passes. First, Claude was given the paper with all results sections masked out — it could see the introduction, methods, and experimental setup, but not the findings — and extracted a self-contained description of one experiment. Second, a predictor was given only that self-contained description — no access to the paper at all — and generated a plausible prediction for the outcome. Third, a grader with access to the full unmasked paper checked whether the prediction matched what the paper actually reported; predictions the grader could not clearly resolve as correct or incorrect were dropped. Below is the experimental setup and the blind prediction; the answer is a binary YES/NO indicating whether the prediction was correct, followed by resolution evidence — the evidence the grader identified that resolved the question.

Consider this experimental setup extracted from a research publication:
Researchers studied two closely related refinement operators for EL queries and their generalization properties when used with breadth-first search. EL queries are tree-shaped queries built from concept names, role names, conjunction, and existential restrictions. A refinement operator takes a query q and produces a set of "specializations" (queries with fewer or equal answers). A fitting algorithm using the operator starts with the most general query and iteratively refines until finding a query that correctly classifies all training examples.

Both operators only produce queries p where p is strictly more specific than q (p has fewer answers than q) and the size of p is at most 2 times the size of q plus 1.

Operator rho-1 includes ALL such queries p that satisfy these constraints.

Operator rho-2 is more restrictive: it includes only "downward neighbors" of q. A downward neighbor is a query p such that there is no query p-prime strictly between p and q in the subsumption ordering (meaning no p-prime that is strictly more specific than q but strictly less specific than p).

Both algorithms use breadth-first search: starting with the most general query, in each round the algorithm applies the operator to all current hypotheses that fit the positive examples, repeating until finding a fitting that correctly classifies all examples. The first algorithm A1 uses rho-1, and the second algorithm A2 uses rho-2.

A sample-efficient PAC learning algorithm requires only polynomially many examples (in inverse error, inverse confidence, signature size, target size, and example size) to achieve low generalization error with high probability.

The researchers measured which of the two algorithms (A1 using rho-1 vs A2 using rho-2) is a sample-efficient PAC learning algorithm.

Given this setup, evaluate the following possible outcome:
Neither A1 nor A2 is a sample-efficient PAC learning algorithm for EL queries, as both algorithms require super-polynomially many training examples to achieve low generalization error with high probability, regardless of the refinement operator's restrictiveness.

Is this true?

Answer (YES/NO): NO